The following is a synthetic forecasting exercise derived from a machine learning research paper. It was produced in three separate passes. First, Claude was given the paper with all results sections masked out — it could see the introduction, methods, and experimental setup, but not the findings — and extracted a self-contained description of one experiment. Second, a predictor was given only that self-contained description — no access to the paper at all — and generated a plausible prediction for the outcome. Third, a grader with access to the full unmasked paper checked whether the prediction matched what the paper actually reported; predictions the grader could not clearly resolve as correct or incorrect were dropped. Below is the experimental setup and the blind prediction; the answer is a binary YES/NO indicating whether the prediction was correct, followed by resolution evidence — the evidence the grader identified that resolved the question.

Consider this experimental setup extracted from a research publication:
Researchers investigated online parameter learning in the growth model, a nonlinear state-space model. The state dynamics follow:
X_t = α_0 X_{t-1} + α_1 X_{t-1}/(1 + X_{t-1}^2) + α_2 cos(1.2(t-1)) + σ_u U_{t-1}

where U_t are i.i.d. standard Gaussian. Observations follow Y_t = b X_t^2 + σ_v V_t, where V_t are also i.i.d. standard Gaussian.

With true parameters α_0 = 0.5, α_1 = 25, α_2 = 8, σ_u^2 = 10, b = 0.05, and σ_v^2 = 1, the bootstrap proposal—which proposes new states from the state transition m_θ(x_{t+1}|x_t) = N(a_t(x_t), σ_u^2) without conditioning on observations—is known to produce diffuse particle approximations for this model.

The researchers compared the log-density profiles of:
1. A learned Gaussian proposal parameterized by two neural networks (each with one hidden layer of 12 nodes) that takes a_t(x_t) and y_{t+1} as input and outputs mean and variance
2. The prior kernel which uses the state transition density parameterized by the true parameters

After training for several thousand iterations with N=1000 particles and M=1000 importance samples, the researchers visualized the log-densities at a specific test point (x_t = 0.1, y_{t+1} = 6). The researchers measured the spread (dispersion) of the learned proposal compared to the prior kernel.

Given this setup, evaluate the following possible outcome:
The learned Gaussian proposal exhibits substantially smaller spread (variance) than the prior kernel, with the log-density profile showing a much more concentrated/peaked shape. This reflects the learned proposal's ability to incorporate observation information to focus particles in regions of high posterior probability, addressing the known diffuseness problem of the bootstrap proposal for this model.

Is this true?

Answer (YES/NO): YES